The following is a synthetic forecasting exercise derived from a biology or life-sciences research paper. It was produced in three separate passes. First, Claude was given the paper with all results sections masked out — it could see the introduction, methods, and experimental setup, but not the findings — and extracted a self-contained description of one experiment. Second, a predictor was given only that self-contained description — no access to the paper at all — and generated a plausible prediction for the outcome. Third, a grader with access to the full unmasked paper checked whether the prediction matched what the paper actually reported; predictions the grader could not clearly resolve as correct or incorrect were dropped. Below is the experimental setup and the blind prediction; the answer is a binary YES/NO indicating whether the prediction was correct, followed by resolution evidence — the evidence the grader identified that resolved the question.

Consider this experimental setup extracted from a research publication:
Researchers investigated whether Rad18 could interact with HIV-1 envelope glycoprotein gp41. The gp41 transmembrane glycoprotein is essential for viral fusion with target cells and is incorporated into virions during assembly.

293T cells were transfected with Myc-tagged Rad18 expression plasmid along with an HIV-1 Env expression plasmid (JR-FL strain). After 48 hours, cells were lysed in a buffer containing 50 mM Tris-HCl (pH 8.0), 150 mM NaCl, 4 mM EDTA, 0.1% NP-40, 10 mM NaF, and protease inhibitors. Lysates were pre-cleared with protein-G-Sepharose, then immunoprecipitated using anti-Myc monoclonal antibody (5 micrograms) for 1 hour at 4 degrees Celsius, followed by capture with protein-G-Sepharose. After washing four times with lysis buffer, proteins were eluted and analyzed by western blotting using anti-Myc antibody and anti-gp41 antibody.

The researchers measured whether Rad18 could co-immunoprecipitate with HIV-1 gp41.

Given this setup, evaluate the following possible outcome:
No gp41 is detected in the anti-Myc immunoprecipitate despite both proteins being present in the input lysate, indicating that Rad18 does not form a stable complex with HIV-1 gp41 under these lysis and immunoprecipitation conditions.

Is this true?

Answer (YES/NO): YES